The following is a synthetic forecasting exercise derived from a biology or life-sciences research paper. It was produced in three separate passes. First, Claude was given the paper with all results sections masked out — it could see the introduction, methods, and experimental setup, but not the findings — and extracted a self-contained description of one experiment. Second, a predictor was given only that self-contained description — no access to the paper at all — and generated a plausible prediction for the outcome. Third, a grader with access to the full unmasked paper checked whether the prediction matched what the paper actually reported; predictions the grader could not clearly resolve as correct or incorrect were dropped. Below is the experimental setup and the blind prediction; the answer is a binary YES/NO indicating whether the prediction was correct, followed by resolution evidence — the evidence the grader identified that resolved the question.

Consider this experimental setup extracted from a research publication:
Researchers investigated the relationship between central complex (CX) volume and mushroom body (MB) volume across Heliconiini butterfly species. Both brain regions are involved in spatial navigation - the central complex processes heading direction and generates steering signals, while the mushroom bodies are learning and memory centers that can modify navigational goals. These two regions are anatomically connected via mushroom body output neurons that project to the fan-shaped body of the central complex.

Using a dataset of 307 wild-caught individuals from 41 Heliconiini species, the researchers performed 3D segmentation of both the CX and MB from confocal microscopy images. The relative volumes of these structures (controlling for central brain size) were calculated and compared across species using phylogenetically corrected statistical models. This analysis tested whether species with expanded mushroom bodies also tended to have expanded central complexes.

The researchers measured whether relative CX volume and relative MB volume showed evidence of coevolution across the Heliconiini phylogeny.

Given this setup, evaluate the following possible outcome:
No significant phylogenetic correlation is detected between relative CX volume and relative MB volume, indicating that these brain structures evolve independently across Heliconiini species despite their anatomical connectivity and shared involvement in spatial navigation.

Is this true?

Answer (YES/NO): YES